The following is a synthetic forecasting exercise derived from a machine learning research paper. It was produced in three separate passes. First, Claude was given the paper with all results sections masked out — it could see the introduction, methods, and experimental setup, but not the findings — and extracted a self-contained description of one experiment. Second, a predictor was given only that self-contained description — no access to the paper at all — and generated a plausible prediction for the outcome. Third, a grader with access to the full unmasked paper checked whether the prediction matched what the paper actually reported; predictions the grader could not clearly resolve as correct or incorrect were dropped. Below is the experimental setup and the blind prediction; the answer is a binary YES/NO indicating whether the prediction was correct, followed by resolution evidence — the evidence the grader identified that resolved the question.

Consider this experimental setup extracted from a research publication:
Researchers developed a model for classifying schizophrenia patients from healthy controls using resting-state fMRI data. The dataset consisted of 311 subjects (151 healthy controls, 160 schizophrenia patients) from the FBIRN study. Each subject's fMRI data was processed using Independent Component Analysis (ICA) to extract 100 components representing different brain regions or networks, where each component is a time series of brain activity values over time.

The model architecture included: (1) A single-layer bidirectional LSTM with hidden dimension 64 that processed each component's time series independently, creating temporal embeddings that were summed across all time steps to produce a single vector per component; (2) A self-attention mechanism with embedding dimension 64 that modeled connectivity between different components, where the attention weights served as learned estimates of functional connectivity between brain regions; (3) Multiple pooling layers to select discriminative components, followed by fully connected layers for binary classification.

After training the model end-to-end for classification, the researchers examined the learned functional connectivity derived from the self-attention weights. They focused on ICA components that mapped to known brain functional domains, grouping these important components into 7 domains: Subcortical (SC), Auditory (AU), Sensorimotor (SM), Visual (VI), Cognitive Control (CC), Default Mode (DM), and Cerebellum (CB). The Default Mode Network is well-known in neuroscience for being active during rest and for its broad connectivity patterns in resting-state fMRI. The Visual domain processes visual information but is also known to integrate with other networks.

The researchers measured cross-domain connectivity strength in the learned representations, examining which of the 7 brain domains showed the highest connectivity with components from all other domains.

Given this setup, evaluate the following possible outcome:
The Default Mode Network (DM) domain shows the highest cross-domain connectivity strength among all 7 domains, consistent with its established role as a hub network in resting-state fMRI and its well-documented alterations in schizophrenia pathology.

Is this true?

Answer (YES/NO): NO